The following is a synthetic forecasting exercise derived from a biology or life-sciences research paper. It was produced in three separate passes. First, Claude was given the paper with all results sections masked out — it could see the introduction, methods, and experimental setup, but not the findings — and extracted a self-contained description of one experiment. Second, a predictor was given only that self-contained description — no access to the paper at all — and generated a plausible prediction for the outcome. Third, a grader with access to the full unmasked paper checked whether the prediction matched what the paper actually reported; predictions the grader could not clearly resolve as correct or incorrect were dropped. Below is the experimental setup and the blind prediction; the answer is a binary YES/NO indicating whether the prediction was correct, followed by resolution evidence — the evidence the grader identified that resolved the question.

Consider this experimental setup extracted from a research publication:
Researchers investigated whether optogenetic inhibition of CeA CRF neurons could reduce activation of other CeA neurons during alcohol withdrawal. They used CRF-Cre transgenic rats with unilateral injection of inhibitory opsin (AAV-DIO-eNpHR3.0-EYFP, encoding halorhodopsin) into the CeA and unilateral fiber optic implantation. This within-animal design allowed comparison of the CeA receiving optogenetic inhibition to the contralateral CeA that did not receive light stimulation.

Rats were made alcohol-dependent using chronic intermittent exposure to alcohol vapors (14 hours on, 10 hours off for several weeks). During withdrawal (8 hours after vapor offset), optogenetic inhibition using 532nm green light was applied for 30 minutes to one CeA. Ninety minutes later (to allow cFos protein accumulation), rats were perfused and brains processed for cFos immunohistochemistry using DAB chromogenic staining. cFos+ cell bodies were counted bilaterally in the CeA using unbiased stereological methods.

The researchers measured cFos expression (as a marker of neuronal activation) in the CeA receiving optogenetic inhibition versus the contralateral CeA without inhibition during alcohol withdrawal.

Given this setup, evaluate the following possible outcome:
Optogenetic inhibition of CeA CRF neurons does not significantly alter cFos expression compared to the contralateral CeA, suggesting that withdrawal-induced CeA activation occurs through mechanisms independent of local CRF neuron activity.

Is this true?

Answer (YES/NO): NO